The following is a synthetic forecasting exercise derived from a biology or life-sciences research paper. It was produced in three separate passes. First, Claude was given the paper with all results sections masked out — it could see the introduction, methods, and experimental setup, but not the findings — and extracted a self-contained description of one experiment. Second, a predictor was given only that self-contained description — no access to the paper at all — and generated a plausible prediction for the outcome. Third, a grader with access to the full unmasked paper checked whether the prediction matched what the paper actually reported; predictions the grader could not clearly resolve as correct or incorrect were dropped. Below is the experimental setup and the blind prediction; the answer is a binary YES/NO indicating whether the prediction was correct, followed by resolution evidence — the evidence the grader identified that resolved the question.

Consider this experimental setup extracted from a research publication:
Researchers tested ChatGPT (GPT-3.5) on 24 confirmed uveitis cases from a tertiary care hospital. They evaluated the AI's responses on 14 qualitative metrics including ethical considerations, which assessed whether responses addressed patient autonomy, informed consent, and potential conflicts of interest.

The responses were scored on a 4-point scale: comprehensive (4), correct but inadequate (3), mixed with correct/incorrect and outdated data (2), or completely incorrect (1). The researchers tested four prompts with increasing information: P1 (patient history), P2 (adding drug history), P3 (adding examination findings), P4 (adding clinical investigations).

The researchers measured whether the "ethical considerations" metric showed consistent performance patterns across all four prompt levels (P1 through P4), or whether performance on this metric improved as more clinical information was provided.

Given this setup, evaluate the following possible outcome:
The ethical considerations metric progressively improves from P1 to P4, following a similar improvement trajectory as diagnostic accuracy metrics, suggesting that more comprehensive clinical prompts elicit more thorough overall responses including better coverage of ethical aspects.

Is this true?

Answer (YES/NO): NO